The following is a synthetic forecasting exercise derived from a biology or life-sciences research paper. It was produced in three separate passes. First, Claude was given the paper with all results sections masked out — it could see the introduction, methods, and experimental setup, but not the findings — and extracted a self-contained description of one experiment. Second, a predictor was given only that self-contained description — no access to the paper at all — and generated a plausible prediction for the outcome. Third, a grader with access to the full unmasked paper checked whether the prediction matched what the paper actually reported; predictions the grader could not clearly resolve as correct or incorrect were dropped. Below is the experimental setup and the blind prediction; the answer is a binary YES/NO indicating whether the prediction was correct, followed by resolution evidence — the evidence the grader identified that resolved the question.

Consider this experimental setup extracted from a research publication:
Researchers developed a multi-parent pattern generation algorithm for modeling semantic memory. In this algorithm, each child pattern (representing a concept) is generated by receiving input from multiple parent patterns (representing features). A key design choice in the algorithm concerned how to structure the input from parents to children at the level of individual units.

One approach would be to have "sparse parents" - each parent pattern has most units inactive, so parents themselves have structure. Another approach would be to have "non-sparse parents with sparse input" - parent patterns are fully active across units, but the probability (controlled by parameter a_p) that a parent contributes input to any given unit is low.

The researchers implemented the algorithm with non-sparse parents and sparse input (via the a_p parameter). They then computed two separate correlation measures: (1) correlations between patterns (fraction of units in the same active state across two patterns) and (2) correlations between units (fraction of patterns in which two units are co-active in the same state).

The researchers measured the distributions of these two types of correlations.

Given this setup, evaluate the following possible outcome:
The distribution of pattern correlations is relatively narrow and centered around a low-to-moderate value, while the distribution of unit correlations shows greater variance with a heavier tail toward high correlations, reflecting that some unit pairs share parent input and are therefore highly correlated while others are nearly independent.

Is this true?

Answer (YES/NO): NO